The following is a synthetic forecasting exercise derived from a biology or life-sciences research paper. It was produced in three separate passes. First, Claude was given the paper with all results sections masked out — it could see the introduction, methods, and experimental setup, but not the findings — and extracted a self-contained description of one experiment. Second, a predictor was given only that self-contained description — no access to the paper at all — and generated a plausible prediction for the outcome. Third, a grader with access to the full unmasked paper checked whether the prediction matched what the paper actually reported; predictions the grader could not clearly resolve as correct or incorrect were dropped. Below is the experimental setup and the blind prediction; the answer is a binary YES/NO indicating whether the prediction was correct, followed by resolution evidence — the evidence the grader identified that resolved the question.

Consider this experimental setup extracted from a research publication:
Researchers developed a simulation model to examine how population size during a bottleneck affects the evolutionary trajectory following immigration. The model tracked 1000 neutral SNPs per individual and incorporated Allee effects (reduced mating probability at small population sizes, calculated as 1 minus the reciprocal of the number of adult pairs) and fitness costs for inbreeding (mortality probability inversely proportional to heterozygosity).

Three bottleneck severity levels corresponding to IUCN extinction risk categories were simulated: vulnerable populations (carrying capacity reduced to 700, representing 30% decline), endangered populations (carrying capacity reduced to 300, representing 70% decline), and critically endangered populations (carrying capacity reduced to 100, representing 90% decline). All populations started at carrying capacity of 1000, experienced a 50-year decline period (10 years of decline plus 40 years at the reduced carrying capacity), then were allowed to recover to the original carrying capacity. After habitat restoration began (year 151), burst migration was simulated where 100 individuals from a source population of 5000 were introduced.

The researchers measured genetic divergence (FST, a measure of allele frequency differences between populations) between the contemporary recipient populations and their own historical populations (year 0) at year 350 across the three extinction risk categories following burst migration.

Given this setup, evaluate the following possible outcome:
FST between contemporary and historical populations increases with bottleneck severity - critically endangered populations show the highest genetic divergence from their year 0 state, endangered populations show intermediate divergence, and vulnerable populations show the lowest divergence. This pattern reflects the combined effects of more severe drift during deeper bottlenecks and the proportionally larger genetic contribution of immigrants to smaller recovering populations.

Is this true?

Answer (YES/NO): YES